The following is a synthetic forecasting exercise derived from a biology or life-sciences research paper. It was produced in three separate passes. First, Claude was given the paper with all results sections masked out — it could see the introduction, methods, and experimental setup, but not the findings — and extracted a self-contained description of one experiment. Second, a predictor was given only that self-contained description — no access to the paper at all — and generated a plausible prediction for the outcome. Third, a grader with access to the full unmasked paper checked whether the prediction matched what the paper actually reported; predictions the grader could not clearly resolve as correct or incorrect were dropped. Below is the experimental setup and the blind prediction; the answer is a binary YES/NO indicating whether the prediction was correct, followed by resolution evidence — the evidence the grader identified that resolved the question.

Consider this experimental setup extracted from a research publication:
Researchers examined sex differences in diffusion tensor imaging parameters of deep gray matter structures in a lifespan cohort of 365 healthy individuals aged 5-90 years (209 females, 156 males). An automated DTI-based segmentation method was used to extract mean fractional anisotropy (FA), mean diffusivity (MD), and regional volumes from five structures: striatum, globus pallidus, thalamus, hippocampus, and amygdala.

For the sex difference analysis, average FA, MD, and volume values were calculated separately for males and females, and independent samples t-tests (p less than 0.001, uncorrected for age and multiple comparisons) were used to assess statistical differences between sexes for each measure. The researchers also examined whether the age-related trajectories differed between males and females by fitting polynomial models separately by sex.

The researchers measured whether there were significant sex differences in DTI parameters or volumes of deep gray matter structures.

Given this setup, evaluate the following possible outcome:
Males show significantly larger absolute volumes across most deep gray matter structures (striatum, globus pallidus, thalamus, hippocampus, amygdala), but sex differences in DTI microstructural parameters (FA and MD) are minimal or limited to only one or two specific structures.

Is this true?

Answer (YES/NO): NO